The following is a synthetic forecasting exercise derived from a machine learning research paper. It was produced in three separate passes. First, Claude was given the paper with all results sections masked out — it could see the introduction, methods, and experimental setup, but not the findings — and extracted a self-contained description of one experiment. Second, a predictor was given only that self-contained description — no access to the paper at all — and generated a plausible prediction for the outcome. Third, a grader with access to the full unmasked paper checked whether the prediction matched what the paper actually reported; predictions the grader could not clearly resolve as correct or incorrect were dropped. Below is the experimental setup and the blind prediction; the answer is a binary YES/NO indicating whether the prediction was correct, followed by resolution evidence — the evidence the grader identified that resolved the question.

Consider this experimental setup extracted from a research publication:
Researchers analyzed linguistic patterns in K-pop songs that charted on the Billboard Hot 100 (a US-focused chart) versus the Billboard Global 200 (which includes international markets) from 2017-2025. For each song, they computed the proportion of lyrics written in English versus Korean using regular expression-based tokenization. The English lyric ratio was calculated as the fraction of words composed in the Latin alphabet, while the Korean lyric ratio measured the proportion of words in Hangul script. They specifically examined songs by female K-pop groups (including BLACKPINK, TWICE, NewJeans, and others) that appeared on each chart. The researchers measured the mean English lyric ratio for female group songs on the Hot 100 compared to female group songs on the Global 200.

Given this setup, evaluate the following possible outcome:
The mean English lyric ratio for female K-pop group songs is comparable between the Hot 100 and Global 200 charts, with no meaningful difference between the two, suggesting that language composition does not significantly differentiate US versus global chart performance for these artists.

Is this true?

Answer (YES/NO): NO